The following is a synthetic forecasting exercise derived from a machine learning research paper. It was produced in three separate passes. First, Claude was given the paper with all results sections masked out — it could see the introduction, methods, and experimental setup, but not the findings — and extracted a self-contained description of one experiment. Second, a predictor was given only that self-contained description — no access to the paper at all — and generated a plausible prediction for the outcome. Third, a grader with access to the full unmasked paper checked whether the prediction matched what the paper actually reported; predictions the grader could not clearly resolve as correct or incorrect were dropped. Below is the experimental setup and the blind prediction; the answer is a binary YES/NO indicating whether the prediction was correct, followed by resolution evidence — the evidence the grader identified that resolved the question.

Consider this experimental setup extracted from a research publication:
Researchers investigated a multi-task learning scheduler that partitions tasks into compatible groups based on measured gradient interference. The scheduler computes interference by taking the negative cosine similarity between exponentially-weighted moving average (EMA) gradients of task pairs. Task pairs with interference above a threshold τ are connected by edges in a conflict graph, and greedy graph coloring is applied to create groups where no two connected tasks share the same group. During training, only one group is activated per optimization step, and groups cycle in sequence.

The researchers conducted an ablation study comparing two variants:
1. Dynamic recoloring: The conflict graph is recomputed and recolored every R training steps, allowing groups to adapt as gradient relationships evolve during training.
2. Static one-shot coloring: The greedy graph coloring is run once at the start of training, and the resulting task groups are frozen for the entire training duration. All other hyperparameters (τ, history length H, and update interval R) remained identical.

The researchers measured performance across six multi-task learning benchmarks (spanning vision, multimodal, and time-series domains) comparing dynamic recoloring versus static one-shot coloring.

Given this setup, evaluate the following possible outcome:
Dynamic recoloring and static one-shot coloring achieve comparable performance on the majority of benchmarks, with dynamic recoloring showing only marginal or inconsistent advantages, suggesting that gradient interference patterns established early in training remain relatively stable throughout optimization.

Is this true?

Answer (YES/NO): NO